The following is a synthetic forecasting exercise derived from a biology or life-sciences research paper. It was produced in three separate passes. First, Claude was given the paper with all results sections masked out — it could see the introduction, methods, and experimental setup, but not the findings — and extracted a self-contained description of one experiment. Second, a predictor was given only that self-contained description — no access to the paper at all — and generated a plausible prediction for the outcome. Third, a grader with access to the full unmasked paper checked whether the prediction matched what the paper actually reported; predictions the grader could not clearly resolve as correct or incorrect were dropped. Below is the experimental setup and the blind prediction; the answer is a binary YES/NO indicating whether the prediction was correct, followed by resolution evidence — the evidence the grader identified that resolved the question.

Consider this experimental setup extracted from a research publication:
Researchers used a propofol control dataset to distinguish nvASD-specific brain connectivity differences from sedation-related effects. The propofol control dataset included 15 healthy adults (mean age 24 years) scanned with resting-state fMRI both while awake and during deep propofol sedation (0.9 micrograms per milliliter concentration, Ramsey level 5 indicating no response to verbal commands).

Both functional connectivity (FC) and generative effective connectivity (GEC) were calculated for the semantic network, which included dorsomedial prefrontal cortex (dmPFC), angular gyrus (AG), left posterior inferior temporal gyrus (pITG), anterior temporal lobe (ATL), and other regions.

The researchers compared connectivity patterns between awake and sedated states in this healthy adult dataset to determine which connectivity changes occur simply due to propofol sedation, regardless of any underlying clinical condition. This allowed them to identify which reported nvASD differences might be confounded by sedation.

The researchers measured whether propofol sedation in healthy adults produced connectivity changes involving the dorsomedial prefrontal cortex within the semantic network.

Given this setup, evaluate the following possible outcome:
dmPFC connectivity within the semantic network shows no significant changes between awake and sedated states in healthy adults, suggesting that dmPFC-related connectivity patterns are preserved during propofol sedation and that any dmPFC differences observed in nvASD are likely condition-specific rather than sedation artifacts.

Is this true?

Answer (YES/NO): NO